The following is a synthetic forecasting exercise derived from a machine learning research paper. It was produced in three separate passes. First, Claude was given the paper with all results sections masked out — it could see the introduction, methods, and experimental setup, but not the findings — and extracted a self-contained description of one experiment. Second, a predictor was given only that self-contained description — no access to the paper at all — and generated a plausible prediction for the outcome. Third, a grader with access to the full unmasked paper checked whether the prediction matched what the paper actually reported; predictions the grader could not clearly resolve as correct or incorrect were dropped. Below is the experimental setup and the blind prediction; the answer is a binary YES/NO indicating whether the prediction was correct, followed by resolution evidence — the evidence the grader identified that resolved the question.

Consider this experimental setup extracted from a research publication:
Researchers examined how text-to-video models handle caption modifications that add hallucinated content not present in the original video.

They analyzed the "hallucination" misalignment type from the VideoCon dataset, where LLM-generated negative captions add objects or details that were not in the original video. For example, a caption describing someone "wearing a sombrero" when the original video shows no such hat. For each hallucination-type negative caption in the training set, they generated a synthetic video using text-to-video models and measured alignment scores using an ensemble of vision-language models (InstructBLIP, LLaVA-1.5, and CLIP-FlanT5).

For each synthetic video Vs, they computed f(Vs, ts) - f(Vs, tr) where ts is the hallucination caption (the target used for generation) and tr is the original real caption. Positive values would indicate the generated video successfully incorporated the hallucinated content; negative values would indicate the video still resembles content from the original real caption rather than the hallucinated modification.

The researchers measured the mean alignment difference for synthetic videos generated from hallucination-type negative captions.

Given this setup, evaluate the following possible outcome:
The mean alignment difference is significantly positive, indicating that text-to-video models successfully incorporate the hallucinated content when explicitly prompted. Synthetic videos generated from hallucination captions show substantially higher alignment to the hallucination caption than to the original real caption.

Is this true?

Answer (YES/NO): NO